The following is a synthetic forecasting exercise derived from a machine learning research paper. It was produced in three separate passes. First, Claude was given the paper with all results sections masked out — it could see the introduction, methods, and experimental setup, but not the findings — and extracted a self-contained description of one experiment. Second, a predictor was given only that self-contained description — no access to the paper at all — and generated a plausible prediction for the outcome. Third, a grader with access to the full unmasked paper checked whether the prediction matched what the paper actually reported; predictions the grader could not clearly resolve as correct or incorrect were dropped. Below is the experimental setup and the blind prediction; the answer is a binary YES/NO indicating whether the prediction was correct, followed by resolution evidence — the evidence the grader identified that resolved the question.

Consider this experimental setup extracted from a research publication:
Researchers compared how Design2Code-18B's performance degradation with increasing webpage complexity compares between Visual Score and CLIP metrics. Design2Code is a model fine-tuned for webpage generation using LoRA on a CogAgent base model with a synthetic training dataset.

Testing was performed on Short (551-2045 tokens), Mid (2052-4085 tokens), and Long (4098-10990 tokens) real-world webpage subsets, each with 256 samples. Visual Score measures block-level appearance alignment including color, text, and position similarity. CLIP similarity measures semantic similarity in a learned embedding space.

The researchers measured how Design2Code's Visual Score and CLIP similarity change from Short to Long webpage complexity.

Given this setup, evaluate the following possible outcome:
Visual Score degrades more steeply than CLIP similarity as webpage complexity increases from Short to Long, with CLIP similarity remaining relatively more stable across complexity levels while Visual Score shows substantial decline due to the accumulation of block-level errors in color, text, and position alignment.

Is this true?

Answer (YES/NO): YES